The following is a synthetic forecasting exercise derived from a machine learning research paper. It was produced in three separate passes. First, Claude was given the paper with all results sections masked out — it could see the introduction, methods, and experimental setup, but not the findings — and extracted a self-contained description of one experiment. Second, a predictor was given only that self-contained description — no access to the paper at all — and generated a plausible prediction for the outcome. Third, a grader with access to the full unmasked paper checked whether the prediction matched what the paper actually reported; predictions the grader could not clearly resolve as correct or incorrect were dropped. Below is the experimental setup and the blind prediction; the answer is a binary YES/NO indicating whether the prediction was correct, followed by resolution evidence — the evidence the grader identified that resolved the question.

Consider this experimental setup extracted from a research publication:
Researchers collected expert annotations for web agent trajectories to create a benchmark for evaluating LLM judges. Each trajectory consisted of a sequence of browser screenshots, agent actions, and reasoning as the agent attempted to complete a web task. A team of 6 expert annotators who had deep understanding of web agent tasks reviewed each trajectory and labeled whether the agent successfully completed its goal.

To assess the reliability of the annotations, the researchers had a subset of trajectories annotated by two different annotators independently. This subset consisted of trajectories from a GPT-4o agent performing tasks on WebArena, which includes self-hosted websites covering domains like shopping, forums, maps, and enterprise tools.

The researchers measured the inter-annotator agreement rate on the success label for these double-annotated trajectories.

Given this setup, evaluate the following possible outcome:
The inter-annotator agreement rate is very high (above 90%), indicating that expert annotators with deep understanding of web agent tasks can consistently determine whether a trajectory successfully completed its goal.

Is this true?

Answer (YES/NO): NO